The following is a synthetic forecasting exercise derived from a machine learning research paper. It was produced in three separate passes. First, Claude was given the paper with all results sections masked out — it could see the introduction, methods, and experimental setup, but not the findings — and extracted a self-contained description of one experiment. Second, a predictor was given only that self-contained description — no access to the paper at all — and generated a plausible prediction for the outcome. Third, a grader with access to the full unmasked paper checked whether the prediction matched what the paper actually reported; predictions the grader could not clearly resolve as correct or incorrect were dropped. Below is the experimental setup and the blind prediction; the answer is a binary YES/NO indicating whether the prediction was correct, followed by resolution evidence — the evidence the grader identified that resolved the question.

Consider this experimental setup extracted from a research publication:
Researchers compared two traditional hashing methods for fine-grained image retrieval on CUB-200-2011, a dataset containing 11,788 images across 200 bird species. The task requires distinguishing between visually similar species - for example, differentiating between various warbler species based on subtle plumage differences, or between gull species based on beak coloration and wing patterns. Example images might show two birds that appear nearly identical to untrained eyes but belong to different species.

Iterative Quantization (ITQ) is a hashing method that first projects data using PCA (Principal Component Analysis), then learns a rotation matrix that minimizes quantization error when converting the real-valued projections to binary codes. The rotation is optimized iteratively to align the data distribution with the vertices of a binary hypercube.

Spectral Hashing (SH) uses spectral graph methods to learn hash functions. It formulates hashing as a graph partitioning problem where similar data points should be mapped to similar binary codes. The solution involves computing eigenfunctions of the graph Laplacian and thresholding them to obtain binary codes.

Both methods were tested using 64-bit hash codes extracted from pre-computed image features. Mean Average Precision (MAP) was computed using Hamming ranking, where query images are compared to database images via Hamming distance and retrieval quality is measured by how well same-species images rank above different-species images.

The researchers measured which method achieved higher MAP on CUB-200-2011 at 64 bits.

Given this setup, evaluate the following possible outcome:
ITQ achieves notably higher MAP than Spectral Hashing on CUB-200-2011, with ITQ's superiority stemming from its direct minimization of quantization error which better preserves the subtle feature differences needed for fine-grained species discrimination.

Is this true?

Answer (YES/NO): YES